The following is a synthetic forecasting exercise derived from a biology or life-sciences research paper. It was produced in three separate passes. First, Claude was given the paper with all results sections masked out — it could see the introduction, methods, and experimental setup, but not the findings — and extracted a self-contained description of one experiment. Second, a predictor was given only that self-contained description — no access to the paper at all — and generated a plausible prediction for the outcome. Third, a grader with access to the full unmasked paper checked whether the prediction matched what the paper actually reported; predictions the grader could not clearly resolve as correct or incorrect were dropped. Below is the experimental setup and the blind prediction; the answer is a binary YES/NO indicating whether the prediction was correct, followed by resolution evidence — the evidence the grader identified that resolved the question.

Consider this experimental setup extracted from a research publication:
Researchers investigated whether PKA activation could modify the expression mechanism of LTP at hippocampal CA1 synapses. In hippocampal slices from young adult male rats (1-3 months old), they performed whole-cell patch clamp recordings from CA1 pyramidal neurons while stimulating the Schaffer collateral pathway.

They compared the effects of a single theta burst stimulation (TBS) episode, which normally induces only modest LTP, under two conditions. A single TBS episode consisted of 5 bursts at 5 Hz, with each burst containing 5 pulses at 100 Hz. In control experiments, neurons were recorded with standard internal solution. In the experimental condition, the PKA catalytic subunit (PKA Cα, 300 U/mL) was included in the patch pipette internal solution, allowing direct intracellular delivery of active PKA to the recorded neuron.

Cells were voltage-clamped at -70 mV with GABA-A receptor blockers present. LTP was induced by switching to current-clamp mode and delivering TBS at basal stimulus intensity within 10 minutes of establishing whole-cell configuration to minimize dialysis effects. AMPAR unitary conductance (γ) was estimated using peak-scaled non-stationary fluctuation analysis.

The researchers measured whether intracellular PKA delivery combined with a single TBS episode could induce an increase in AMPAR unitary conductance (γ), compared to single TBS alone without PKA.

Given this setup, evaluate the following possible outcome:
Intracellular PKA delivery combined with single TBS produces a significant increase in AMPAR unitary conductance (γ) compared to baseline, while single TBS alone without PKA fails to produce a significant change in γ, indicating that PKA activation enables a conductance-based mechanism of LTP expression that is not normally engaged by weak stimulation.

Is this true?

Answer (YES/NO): YES